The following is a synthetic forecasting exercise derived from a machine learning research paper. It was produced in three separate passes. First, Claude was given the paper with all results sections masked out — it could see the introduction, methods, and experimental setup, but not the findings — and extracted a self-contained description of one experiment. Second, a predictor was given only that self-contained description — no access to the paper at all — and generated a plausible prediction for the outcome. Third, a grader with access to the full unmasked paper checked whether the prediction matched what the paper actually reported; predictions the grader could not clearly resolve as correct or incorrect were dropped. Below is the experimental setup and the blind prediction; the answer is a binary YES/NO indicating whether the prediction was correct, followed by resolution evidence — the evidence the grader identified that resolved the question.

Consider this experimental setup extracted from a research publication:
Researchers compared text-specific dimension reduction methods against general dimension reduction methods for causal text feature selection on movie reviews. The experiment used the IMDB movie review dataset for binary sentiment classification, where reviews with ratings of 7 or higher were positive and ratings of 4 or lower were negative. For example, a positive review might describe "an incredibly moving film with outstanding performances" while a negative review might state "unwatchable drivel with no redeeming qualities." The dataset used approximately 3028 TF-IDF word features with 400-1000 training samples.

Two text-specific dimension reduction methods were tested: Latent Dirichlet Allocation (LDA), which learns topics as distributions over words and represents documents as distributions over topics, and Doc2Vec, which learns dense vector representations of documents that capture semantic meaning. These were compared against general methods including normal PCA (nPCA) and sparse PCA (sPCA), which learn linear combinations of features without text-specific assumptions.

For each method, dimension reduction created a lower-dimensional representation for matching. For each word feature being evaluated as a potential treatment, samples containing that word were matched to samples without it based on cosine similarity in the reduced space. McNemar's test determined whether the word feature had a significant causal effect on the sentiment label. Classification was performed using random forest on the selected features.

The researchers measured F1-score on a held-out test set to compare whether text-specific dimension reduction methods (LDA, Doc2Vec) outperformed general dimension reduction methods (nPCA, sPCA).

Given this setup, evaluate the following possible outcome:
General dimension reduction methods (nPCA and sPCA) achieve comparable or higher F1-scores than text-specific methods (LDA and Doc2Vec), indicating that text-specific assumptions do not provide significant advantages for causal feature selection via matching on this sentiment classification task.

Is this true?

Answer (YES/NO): NO